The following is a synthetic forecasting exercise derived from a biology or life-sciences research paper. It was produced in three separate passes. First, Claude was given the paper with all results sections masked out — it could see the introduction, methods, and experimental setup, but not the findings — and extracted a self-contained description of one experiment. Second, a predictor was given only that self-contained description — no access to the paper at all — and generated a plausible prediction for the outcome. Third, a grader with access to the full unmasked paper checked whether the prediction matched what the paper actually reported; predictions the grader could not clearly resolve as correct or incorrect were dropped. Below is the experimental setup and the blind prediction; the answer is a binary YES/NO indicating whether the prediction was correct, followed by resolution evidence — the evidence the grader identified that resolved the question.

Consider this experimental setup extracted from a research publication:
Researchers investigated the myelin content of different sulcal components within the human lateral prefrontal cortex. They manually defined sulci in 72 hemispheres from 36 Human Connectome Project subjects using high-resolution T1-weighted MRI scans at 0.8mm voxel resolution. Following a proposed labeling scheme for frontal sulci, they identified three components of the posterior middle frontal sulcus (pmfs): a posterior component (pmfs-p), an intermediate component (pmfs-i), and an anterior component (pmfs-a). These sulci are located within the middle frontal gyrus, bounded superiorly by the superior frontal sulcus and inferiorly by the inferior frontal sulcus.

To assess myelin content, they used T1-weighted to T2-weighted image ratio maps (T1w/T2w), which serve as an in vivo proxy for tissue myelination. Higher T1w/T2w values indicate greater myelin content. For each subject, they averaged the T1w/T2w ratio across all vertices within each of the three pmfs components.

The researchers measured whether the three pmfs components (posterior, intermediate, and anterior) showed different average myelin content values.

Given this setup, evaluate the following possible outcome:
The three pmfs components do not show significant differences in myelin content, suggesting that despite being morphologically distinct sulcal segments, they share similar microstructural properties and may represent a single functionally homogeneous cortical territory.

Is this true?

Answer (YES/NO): NO